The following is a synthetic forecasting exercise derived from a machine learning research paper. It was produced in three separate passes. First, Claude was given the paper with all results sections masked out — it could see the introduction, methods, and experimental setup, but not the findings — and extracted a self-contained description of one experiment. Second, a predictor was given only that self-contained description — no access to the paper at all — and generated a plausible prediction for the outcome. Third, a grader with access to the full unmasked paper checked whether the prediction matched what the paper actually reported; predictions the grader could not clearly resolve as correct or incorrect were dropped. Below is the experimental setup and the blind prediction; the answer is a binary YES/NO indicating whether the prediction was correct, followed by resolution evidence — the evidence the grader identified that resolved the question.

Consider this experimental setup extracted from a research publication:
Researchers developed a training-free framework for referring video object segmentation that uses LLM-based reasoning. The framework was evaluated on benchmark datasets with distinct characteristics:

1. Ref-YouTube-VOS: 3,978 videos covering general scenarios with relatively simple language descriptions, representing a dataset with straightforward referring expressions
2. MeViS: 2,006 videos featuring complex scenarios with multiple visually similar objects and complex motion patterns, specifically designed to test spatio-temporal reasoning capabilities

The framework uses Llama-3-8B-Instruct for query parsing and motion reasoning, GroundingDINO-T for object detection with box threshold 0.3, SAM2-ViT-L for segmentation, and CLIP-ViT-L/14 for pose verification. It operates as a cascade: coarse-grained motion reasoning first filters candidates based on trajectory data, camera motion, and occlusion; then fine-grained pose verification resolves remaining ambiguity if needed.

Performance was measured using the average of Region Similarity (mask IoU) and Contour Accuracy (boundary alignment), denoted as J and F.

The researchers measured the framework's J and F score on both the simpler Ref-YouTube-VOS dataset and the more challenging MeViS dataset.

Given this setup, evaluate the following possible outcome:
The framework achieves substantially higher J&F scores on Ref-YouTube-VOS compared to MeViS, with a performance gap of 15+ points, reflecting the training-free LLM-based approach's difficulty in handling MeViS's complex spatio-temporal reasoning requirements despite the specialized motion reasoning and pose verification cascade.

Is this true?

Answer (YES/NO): YES